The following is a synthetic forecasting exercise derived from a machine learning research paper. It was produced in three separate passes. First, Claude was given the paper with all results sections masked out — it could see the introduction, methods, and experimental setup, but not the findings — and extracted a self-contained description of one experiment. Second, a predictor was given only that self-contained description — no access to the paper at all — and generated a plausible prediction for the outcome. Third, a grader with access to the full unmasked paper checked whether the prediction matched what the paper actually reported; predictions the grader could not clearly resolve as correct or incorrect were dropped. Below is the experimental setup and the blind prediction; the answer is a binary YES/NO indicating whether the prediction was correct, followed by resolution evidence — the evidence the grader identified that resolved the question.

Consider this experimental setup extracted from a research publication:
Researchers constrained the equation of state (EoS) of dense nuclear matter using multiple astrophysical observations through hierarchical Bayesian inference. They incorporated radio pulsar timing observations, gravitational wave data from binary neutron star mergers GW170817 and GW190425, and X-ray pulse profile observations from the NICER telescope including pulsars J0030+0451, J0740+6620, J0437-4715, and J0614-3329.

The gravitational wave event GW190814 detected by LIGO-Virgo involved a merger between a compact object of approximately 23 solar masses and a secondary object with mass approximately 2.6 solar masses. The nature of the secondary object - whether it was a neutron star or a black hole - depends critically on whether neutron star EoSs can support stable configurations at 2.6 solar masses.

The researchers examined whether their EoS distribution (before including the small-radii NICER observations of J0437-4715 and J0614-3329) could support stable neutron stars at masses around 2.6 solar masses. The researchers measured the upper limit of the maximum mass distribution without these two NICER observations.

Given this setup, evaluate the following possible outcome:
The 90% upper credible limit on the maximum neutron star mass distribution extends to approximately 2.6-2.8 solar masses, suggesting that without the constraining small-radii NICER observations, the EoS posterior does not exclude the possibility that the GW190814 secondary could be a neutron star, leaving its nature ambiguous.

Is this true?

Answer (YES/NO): YES